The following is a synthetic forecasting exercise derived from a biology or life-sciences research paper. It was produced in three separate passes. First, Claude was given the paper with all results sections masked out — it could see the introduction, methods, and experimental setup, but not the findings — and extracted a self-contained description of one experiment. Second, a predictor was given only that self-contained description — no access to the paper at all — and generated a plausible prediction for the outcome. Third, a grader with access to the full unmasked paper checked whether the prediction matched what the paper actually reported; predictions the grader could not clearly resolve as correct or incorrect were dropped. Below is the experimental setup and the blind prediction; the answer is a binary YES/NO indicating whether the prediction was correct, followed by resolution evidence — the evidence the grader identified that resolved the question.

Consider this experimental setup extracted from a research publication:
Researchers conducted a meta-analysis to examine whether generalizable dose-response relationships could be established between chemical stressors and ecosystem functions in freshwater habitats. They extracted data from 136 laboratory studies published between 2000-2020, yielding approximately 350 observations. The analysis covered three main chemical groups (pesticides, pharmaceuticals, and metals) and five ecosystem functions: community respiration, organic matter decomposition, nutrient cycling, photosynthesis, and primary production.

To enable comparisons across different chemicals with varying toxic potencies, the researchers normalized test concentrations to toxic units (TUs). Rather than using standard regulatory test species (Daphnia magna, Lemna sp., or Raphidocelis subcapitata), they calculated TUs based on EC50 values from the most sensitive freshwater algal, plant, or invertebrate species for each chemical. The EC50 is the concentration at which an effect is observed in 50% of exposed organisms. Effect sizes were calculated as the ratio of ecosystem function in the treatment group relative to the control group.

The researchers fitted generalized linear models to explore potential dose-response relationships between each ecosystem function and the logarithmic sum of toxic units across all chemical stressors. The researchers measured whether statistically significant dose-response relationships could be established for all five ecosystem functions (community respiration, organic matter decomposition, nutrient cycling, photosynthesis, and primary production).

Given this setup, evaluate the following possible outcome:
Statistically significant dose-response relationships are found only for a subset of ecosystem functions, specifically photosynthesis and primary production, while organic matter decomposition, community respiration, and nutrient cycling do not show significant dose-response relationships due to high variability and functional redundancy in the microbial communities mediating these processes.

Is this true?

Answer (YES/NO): NO